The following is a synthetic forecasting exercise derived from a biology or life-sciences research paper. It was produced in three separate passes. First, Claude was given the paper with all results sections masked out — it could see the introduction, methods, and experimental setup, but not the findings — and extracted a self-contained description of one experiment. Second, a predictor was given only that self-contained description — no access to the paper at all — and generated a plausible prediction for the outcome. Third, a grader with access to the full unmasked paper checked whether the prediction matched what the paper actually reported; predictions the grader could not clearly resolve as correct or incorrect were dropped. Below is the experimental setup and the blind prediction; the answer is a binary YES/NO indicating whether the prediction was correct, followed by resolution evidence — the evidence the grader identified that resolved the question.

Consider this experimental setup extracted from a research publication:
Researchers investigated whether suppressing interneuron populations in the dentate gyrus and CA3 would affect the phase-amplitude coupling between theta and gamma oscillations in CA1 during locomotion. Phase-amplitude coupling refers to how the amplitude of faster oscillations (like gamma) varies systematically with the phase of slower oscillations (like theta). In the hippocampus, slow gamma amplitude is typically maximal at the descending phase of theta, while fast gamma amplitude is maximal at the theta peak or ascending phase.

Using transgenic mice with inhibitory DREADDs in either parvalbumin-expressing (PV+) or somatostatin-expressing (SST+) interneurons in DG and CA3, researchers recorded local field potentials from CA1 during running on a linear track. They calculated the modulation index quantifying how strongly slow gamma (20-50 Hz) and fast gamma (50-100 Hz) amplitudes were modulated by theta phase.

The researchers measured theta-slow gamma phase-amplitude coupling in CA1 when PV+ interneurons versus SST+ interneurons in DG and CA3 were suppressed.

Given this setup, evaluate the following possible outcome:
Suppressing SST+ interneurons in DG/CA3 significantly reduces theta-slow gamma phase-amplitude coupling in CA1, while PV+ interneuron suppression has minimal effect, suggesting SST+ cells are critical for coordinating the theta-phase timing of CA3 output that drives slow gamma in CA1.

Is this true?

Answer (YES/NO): YES